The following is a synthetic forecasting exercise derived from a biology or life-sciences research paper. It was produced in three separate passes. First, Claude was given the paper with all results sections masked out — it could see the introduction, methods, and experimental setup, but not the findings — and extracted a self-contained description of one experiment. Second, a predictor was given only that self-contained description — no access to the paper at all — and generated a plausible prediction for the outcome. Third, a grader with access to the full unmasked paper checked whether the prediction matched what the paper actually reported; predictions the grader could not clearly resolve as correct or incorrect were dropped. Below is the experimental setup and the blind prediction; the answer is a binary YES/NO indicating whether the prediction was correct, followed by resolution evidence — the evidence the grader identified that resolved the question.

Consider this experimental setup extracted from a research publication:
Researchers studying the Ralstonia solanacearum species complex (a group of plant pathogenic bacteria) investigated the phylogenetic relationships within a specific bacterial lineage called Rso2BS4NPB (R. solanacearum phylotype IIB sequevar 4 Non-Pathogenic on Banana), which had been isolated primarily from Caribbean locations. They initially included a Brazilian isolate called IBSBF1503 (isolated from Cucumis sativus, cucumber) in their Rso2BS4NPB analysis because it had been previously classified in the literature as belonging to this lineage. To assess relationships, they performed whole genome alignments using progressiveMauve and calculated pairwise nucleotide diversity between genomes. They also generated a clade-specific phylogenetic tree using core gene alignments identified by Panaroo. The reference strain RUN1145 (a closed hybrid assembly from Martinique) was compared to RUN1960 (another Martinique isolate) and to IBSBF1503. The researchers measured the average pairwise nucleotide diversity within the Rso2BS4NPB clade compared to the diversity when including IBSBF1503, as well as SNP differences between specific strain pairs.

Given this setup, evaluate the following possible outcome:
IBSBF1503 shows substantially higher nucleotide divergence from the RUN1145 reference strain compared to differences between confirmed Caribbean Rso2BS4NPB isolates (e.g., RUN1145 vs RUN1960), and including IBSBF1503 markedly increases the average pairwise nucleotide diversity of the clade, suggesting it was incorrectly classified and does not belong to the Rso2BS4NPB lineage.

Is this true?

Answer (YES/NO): YES